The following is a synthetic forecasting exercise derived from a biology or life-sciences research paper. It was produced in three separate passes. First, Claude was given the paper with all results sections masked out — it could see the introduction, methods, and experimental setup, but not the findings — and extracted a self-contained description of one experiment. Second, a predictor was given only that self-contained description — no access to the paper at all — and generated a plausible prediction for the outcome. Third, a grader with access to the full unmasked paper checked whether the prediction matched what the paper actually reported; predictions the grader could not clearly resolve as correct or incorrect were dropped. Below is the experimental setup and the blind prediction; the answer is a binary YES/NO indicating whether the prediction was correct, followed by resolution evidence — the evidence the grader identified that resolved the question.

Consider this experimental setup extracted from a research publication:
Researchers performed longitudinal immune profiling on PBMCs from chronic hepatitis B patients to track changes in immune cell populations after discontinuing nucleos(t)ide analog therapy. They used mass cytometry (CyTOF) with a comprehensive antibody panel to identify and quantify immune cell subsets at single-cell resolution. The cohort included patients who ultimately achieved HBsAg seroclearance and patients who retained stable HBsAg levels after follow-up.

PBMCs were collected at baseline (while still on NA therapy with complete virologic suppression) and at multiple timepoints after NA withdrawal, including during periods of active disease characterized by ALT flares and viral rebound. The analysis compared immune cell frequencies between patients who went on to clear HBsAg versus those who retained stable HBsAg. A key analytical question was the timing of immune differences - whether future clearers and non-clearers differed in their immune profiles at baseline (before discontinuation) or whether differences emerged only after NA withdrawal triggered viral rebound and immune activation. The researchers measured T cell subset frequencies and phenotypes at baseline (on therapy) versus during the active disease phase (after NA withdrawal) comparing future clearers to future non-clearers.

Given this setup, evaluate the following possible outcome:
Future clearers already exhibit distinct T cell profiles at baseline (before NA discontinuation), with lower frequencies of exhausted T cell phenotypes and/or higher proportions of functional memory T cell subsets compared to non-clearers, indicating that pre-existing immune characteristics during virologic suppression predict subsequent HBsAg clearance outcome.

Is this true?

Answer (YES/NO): NO